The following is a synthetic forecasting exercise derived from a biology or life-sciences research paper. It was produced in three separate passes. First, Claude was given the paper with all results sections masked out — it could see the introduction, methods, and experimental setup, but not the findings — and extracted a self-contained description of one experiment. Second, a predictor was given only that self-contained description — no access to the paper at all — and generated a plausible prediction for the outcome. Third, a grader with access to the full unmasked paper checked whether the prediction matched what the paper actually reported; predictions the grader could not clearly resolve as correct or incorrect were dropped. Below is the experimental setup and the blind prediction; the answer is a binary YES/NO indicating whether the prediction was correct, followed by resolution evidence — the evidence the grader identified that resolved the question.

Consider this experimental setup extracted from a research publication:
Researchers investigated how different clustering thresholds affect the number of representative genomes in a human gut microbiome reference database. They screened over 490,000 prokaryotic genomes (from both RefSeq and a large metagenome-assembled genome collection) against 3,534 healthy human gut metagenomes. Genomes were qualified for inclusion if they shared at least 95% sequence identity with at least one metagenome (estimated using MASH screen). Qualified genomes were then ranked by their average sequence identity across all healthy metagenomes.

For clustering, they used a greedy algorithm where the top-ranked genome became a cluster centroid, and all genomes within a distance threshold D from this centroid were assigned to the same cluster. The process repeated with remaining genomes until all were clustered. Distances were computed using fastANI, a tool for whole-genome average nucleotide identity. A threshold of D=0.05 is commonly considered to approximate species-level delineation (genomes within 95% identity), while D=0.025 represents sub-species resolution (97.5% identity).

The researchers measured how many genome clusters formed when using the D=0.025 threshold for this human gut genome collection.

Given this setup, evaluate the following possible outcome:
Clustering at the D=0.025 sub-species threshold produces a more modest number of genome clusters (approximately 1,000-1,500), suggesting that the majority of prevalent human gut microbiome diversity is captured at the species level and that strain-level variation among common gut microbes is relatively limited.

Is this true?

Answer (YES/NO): NO